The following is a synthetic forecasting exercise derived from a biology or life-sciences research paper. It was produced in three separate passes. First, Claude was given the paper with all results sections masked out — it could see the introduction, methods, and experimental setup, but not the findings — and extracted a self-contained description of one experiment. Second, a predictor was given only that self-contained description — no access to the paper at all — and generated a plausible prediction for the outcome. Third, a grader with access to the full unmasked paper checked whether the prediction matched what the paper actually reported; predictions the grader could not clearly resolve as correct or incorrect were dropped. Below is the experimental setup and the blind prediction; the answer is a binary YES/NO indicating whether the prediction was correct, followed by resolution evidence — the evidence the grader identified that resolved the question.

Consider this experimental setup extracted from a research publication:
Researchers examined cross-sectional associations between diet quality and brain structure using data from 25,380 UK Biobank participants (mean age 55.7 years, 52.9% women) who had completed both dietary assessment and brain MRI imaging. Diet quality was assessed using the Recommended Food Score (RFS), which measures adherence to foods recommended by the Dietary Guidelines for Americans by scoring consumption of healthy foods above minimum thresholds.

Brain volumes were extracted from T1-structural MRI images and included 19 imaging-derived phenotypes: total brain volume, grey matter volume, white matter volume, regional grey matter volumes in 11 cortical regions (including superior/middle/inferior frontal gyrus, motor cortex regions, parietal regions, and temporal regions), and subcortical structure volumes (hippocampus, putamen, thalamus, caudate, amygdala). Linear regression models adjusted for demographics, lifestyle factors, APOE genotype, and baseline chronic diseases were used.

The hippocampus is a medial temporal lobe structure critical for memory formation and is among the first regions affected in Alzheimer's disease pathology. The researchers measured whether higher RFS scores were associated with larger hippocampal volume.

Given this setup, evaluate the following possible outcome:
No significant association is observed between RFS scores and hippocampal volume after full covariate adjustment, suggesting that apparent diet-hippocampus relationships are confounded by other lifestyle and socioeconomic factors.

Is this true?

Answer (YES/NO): NO